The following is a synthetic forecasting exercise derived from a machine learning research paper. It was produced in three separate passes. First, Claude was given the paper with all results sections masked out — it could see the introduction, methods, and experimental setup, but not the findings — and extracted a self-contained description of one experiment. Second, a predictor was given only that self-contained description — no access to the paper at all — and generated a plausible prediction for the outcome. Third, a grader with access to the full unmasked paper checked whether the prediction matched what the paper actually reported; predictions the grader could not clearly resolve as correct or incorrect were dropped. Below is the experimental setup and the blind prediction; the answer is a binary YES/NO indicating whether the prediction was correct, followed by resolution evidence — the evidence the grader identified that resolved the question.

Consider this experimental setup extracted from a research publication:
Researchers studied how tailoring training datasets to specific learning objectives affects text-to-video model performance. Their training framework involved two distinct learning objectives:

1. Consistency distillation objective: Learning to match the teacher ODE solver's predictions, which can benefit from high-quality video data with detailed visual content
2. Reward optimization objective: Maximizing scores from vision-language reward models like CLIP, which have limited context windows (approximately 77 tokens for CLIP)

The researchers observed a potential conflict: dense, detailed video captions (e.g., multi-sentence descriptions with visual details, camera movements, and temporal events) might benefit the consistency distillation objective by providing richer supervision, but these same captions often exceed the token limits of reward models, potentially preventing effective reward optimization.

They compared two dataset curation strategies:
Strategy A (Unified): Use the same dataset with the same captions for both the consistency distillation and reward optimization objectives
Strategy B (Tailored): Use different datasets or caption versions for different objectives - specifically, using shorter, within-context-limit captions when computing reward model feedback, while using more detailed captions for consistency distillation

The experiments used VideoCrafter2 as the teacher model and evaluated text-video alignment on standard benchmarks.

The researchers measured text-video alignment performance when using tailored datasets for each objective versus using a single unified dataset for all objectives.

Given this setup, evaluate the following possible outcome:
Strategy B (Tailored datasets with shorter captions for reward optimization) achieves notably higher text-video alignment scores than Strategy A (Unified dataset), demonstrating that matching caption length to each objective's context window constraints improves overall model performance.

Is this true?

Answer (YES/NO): YES